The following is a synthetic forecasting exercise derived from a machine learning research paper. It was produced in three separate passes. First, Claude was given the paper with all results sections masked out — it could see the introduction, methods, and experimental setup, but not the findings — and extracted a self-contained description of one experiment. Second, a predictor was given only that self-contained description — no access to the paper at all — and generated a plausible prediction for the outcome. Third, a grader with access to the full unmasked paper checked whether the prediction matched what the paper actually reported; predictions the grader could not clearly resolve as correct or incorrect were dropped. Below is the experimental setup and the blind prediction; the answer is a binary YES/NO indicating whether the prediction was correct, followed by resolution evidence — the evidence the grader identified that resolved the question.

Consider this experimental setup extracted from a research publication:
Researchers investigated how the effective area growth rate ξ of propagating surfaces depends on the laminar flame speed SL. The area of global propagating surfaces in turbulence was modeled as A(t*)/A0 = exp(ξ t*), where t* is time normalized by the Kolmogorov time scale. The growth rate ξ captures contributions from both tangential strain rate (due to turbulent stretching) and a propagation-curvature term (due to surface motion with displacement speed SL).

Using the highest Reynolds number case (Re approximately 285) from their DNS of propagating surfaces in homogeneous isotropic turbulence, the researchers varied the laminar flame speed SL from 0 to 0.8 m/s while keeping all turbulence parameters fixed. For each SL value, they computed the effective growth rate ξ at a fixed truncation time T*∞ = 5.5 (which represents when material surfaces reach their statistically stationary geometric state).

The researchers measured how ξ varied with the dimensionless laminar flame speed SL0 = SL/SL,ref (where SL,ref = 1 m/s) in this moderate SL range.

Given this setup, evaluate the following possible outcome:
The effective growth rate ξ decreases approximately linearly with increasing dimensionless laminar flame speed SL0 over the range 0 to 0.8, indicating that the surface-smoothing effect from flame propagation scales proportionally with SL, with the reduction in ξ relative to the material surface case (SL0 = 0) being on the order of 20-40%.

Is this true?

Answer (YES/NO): NO